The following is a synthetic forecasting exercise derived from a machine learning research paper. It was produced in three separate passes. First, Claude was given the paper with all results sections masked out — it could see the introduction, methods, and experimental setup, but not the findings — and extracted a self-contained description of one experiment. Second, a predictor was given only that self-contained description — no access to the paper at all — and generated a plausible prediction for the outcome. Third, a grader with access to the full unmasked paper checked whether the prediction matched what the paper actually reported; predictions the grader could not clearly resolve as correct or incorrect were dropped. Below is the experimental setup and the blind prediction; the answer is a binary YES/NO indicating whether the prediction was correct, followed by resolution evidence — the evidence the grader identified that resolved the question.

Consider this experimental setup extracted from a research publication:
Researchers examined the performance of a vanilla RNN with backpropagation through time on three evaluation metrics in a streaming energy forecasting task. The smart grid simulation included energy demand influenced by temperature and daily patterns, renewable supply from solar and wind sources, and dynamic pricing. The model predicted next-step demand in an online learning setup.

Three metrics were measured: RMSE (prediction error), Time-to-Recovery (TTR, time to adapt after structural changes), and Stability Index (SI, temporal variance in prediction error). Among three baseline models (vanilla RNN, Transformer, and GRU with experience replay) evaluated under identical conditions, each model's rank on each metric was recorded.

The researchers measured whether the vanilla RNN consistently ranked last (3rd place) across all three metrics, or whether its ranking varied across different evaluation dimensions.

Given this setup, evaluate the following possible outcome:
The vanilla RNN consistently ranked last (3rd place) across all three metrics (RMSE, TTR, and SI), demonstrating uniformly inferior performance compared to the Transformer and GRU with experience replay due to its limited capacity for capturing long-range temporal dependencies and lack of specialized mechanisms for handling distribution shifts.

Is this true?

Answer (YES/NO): YES